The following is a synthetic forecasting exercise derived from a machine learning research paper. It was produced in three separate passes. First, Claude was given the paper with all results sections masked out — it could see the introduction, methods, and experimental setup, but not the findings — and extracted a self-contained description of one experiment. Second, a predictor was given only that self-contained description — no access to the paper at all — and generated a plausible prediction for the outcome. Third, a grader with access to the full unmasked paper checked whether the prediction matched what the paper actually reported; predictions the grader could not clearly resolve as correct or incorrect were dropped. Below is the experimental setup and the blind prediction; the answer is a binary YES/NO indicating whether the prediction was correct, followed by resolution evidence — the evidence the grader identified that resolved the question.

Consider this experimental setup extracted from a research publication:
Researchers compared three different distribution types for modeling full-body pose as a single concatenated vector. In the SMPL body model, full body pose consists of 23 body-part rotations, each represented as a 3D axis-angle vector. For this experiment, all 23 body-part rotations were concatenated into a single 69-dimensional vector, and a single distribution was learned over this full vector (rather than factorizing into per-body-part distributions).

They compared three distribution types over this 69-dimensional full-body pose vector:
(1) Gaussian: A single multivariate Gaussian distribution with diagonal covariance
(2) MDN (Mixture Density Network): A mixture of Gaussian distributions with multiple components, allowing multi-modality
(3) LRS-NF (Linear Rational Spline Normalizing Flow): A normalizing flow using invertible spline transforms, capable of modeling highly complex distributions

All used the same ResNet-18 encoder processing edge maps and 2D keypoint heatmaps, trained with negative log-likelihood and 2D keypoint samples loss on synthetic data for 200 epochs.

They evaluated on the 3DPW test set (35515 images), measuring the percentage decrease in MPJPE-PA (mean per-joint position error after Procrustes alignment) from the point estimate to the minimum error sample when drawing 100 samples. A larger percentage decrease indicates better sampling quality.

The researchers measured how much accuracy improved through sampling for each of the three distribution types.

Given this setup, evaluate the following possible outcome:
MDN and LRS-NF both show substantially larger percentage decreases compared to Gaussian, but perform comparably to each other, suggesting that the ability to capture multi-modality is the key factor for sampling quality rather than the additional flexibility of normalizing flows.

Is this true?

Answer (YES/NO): NO